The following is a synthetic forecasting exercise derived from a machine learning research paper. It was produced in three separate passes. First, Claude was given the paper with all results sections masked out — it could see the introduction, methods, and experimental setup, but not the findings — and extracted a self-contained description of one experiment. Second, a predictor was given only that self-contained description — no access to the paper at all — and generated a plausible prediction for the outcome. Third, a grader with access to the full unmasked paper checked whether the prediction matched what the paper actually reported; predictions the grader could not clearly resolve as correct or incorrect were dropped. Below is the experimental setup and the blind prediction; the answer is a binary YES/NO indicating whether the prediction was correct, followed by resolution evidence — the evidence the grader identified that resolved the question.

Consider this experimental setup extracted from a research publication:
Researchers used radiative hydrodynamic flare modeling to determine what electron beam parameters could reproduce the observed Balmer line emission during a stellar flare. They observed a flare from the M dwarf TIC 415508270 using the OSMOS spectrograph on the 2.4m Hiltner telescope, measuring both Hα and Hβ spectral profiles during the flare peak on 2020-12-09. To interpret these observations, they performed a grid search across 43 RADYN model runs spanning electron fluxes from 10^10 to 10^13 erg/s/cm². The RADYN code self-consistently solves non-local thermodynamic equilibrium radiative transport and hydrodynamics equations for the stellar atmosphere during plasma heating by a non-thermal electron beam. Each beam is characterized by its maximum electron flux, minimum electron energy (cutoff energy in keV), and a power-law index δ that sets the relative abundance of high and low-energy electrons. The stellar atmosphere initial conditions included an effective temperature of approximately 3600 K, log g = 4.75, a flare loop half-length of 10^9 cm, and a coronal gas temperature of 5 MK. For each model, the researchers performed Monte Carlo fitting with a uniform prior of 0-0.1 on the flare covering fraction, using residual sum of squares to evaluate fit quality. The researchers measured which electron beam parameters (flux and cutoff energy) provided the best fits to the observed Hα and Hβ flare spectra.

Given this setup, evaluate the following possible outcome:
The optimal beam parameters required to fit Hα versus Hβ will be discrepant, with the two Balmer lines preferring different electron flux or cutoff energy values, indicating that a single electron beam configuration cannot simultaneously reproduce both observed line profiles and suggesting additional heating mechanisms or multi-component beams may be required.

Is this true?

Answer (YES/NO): NO